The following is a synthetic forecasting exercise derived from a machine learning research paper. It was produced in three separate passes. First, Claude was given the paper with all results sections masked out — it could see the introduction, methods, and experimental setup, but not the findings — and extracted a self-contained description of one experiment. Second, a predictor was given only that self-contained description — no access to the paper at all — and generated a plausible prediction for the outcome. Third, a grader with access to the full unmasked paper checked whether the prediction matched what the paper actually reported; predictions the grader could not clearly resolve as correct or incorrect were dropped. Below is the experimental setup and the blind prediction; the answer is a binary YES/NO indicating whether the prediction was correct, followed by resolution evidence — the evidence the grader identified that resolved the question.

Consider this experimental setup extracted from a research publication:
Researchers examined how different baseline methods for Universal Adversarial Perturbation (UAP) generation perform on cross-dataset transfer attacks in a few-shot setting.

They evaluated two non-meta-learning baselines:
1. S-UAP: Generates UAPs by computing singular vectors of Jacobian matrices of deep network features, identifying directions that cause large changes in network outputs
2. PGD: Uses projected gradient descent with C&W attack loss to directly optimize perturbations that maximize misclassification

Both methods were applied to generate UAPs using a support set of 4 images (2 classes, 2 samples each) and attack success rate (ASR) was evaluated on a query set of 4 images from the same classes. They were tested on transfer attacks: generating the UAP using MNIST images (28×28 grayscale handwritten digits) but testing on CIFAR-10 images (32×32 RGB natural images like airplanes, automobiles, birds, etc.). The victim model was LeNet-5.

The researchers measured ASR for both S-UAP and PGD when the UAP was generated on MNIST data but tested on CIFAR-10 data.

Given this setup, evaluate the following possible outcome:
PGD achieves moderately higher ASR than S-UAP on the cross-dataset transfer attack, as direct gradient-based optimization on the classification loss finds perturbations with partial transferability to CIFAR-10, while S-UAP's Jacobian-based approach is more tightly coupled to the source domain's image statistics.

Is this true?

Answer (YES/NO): NO